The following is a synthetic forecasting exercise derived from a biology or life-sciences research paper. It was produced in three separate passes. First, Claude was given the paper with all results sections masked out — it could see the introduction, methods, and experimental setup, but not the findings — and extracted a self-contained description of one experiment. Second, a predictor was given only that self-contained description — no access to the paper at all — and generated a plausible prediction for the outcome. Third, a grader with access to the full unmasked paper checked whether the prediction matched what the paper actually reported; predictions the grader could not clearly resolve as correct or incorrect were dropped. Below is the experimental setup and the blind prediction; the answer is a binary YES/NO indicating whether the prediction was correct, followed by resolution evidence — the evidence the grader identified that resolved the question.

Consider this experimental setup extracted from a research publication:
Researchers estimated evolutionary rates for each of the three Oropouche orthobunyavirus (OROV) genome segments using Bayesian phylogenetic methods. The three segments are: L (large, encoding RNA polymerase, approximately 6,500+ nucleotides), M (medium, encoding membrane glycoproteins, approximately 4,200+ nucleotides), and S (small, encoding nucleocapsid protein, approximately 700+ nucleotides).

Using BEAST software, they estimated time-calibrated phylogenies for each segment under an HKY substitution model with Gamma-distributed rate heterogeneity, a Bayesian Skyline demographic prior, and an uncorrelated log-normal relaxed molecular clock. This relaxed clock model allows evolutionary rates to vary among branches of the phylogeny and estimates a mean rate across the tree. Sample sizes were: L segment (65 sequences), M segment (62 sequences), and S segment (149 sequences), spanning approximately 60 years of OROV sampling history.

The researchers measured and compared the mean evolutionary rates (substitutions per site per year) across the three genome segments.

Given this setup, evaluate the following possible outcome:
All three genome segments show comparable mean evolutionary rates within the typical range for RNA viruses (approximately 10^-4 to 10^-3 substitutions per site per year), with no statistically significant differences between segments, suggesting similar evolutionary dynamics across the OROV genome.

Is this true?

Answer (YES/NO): NO